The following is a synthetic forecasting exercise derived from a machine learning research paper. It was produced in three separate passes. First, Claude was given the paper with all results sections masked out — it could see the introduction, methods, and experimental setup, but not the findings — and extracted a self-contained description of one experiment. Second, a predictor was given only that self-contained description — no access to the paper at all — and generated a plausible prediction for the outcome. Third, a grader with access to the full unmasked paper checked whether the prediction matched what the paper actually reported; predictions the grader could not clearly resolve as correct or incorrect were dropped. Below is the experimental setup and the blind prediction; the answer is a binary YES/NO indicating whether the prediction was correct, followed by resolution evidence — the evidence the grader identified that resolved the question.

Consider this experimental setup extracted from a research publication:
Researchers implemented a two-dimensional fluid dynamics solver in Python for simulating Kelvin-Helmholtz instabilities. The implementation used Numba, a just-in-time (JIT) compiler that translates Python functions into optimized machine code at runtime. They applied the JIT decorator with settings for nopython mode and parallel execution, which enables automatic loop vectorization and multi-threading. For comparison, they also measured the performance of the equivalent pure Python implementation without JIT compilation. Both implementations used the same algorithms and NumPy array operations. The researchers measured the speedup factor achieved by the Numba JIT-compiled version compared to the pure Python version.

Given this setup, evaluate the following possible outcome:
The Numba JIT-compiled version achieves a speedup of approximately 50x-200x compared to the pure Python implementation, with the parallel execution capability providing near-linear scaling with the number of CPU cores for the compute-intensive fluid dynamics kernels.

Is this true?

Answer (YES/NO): NO